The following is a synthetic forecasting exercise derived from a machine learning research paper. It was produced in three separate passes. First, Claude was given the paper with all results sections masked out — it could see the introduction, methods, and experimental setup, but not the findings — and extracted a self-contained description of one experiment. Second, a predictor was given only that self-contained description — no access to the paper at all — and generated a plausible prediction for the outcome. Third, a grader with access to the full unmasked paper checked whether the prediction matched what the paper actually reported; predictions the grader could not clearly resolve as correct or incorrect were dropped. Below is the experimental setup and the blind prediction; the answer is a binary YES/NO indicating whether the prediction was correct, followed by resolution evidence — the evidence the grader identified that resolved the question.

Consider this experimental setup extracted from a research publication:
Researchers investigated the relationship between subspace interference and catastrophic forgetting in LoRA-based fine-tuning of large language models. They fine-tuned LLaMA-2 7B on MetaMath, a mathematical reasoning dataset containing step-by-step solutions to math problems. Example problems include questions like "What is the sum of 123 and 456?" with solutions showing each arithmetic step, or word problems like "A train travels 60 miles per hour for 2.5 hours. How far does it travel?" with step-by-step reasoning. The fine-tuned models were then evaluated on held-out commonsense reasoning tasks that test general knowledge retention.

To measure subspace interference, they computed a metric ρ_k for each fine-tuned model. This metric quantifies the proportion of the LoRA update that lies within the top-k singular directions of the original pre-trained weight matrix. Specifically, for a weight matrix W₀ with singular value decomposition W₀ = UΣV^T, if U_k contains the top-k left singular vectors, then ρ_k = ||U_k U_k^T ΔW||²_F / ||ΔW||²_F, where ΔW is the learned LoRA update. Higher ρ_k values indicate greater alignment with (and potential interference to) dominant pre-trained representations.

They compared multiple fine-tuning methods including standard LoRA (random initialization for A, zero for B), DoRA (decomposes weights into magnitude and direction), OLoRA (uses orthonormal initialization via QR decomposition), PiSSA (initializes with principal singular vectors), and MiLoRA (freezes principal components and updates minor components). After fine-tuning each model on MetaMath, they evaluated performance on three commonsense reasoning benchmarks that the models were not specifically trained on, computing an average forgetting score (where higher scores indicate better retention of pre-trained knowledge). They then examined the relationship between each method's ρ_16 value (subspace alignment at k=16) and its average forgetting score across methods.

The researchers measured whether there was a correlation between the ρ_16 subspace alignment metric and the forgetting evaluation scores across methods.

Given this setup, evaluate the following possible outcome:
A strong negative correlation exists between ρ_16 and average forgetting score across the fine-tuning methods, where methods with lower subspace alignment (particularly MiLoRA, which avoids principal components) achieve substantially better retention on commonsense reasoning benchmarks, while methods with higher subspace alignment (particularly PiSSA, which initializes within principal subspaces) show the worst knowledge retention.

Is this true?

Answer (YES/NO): NO